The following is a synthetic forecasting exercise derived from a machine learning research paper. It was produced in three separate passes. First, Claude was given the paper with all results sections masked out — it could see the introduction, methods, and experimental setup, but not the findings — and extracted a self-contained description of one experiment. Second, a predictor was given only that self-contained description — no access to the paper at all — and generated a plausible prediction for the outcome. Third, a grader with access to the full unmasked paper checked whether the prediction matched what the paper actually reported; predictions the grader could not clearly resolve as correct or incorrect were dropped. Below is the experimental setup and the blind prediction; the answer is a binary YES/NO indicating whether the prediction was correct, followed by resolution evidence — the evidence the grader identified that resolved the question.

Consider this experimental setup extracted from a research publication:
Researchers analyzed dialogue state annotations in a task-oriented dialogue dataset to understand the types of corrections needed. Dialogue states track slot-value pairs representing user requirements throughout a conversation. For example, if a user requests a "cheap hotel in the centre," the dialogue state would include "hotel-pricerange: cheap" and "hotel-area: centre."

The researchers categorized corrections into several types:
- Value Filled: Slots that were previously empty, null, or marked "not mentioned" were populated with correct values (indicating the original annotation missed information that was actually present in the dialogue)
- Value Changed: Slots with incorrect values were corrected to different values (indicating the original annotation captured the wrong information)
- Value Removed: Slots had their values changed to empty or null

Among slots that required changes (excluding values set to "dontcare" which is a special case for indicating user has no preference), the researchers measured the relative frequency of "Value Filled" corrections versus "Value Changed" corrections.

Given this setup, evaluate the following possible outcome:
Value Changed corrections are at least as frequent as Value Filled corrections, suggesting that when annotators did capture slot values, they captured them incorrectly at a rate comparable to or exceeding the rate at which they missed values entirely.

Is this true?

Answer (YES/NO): NO